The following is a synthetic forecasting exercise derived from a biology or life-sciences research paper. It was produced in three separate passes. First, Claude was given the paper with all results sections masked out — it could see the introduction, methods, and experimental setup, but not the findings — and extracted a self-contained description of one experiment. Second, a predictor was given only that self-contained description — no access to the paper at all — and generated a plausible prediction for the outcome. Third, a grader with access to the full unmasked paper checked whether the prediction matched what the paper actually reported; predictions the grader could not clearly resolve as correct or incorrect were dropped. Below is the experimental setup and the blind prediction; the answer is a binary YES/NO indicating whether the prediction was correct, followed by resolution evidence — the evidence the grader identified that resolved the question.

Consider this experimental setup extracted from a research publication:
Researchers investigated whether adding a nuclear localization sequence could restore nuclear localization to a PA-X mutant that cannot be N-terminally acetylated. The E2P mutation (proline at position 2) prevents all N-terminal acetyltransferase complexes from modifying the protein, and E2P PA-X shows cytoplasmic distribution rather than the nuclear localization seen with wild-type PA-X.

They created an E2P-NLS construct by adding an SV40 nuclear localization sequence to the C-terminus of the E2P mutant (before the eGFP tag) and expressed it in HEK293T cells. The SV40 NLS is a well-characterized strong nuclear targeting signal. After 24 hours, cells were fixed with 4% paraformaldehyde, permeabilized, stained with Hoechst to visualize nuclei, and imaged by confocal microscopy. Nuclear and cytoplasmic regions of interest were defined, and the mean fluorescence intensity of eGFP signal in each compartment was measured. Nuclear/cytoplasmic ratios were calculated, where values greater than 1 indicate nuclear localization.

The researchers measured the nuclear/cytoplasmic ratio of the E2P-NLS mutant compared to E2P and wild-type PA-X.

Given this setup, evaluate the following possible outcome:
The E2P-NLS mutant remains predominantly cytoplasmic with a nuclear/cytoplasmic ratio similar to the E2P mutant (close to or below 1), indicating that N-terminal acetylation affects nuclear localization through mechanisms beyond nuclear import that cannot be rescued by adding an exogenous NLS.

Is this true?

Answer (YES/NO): NO